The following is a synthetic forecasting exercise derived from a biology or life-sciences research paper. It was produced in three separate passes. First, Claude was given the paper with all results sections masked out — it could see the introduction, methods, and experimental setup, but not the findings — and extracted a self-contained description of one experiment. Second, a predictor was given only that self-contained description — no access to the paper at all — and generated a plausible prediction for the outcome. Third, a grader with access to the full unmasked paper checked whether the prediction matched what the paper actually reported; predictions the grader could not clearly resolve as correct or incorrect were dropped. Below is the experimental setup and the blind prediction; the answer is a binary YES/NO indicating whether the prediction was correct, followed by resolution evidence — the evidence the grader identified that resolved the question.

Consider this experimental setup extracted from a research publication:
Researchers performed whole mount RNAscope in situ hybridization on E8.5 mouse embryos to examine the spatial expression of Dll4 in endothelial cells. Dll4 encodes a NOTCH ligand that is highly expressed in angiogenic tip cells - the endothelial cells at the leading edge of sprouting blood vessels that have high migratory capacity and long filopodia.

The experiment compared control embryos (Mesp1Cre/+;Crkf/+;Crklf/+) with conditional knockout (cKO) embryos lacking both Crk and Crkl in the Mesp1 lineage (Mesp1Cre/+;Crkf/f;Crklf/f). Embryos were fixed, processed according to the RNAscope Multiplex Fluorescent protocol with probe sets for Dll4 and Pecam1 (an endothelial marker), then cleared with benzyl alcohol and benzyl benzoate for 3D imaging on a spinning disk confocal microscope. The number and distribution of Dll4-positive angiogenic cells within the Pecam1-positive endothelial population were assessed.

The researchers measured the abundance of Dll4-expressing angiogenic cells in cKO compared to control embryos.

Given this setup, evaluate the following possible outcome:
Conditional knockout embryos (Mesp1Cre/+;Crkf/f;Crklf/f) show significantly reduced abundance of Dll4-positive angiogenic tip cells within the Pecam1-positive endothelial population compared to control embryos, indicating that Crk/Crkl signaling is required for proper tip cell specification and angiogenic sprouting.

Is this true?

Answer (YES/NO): NO